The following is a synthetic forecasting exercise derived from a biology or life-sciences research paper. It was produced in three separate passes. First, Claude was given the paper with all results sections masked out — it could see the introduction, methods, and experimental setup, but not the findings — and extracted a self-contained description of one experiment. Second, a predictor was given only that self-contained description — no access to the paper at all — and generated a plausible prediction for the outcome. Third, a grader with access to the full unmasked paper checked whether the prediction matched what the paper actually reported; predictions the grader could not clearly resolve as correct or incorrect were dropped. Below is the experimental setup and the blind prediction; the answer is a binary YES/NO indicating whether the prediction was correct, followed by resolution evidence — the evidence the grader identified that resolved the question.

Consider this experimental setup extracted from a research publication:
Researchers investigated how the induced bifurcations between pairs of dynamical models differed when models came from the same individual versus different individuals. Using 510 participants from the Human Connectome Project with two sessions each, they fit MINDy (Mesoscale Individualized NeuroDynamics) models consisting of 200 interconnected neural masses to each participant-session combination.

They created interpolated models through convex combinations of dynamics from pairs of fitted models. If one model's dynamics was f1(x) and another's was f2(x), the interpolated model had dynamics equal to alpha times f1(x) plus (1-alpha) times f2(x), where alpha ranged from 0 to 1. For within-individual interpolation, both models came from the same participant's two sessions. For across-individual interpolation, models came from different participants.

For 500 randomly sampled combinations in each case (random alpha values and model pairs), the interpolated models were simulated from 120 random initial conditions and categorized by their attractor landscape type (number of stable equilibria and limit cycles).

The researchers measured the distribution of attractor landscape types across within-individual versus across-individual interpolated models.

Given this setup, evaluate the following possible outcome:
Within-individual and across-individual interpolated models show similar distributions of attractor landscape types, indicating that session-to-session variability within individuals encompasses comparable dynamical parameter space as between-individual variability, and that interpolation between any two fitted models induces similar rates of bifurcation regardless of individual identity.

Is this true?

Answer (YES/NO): YES